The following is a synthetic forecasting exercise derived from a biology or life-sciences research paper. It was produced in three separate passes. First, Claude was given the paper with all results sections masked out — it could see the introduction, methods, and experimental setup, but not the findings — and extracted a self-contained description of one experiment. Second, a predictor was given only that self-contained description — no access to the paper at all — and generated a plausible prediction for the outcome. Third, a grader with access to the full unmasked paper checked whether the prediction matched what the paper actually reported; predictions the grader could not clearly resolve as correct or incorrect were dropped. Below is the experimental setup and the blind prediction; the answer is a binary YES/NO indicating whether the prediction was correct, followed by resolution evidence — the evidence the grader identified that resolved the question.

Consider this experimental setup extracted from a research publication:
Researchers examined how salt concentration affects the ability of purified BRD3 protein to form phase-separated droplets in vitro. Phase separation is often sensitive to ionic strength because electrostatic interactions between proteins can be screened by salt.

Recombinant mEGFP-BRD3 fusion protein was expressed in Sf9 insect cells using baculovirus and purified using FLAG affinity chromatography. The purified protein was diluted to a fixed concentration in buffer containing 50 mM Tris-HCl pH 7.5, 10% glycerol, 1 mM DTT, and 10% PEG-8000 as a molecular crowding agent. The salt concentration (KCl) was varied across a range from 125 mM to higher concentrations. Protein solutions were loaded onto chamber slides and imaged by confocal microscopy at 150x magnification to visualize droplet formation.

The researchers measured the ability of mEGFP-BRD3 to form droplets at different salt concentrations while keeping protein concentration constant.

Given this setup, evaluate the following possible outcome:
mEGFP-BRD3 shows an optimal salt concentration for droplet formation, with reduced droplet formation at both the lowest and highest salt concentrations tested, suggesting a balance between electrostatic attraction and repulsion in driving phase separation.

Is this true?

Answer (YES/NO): NO